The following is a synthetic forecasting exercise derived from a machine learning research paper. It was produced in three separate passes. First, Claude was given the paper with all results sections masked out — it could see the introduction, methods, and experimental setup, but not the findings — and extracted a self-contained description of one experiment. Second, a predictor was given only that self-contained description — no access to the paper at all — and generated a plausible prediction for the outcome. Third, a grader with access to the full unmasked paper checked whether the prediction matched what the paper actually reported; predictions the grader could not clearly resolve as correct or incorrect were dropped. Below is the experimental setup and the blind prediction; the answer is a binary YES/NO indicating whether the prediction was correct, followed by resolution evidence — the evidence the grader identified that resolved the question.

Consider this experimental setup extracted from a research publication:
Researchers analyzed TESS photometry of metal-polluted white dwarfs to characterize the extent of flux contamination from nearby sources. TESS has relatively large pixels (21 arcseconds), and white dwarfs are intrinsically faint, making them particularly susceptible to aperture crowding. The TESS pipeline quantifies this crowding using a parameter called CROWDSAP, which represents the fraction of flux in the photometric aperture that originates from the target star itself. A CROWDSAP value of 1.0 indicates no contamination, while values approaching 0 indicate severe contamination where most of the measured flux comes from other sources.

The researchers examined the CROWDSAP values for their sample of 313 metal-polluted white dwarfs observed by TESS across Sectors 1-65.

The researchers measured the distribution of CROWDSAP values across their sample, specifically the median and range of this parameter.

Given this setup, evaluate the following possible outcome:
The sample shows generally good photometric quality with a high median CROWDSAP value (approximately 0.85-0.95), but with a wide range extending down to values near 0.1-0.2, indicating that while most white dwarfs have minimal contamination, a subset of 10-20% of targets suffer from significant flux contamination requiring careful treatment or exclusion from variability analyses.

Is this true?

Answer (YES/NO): NO